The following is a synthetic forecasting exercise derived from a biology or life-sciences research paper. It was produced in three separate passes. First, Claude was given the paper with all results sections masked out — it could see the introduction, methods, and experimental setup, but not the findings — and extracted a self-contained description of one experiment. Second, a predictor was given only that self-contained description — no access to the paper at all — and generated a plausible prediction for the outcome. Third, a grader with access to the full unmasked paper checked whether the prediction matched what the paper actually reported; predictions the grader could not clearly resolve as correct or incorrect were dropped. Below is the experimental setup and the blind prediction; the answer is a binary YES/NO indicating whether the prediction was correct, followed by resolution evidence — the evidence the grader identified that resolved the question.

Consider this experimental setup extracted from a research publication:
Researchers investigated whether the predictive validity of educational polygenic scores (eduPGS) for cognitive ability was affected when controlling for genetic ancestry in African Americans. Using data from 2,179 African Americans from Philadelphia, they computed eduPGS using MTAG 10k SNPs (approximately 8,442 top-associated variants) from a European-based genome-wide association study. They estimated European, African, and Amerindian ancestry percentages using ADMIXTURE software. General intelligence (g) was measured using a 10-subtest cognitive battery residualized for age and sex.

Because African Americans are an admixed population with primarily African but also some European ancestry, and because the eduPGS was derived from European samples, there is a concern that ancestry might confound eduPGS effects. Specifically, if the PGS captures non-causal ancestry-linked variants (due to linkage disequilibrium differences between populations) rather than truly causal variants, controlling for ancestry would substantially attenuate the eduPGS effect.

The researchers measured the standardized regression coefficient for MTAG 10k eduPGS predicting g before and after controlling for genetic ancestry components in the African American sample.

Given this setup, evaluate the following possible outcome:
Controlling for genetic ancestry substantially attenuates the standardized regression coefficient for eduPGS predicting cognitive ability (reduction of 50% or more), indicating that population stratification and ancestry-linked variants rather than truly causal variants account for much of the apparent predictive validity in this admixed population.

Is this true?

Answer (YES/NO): NO